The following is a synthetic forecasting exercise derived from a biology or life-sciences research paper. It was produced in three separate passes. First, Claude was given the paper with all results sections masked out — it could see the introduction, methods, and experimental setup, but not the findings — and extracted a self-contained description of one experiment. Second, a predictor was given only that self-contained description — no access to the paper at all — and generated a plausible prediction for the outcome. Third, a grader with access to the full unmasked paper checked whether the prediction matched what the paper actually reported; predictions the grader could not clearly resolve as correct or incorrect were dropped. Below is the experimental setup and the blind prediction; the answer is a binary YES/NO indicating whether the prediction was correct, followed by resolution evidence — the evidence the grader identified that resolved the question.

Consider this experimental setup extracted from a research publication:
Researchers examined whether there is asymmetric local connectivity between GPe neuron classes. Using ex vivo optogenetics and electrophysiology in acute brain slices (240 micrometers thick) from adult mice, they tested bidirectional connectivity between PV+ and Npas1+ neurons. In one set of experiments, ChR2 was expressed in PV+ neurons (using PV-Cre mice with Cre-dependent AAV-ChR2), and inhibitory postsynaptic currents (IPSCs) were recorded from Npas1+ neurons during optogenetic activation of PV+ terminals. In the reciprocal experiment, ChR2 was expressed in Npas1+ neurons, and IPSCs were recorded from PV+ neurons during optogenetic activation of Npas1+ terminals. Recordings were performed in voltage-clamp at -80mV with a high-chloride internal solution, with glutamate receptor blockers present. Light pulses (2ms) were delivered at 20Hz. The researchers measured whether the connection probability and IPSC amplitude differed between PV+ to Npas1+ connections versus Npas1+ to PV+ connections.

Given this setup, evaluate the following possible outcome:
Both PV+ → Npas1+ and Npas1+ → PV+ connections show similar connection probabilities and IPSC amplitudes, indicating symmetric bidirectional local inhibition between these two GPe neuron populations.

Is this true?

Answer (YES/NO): NO